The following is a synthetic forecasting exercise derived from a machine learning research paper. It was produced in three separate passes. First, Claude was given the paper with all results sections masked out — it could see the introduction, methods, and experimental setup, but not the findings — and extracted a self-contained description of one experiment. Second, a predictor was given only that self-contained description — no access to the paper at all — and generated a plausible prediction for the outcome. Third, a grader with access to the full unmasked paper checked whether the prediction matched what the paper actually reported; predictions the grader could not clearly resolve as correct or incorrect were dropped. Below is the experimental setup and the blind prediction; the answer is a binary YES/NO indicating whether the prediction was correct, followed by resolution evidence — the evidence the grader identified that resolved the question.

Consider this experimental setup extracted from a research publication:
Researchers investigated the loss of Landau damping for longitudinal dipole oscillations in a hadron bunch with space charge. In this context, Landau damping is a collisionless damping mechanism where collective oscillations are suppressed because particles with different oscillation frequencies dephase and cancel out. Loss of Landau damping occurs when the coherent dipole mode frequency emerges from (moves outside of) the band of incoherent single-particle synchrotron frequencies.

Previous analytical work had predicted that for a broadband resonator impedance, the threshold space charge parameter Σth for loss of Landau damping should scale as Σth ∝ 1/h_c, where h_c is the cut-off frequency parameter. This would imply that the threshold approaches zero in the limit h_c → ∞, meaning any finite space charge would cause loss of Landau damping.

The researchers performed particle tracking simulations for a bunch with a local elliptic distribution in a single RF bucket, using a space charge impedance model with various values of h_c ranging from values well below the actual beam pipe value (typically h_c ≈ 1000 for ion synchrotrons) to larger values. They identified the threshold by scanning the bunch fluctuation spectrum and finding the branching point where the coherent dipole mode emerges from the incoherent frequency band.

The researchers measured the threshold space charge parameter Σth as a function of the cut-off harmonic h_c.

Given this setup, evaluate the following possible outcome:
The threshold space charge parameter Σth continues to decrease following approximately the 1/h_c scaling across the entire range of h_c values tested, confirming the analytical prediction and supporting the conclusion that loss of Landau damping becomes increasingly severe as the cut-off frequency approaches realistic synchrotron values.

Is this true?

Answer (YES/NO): NO